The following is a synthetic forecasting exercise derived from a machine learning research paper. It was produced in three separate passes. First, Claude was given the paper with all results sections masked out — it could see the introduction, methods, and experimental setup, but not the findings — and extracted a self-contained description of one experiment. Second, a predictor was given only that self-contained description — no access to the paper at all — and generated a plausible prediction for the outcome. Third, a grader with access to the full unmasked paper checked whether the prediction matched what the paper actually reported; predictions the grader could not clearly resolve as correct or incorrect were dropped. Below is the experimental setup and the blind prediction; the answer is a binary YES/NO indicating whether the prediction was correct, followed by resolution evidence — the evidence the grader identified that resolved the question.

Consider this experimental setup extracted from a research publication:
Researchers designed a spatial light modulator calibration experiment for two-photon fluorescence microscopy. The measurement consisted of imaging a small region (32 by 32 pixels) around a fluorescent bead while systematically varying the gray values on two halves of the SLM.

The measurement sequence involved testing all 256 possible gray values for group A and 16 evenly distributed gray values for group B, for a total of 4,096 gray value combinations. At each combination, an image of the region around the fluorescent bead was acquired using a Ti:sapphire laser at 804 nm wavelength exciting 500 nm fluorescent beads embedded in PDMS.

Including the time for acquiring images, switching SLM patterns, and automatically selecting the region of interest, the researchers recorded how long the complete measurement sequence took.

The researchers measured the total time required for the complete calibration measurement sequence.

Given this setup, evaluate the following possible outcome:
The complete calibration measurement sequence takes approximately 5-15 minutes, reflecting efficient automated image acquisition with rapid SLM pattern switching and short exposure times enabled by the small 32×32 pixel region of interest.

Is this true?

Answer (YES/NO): NO